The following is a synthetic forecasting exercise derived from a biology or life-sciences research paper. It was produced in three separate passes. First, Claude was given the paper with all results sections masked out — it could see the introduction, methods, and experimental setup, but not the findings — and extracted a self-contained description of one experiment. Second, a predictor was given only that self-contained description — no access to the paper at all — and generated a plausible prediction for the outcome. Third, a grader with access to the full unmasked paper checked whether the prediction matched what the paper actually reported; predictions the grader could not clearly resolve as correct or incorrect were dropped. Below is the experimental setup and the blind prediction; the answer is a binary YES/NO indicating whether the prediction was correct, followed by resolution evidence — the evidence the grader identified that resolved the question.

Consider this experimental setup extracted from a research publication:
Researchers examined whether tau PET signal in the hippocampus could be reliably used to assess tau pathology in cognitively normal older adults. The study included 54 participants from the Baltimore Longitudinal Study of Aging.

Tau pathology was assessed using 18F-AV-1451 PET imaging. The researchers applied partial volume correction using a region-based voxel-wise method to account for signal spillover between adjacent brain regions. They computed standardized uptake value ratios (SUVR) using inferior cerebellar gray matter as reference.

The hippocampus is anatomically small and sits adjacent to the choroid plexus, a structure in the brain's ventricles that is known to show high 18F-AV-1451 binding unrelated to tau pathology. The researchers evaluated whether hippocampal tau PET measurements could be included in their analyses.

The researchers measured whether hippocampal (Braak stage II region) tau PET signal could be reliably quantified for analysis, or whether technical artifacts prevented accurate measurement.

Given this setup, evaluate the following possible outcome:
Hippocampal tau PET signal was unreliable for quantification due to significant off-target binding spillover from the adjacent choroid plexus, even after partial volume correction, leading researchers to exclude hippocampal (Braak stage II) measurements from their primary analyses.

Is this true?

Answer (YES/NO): YES